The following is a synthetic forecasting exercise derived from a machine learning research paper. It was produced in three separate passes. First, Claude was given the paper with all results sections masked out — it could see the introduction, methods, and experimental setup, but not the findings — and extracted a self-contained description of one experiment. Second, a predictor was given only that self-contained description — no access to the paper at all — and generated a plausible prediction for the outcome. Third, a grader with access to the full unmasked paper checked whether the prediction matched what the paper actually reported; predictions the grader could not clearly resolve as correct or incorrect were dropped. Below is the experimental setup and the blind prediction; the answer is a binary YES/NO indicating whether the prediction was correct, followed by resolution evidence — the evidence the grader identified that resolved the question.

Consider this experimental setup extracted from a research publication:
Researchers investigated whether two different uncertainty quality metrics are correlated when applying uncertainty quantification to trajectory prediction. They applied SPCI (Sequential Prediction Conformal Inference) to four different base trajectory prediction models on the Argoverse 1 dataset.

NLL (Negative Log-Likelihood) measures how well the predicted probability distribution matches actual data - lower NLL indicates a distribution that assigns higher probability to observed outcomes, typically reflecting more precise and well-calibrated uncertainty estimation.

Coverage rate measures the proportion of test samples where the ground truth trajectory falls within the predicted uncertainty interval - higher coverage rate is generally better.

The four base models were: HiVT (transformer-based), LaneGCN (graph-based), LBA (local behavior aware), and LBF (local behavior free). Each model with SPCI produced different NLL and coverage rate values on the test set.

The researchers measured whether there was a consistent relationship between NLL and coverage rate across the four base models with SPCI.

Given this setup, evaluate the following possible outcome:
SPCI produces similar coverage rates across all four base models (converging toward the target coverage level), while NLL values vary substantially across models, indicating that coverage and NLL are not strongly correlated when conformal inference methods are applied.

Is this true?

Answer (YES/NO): NO